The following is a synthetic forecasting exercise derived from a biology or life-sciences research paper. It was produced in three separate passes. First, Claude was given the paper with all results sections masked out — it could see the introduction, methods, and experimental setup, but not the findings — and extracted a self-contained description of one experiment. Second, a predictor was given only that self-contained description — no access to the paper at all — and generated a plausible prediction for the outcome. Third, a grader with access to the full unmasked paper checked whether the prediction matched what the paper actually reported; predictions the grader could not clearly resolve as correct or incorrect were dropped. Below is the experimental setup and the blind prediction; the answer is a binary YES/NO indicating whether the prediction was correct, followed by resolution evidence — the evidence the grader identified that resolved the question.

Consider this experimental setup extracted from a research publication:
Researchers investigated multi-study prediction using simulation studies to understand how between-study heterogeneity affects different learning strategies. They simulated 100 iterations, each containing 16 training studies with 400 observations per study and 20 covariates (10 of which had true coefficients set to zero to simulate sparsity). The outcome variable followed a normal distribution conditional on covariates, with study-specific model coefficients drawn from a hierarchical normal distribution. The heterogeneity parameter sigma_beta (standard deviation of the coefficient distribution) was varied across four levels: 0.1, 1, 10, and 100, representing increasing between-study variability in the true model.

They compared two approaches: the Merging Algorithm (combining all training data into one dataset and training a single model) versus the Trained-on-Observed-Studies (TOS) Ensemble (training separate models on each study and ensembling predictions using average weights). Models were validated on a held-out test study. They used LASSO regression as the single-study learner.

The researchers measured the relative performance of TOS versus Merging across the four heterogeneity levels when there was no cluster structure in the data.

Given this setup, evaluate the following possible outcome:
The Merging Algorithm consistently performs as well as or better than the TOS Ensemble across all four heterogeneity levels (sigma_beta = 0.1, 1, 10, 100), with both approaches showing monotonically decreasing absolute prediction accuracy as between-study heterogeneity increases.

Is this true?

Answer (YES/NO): NO